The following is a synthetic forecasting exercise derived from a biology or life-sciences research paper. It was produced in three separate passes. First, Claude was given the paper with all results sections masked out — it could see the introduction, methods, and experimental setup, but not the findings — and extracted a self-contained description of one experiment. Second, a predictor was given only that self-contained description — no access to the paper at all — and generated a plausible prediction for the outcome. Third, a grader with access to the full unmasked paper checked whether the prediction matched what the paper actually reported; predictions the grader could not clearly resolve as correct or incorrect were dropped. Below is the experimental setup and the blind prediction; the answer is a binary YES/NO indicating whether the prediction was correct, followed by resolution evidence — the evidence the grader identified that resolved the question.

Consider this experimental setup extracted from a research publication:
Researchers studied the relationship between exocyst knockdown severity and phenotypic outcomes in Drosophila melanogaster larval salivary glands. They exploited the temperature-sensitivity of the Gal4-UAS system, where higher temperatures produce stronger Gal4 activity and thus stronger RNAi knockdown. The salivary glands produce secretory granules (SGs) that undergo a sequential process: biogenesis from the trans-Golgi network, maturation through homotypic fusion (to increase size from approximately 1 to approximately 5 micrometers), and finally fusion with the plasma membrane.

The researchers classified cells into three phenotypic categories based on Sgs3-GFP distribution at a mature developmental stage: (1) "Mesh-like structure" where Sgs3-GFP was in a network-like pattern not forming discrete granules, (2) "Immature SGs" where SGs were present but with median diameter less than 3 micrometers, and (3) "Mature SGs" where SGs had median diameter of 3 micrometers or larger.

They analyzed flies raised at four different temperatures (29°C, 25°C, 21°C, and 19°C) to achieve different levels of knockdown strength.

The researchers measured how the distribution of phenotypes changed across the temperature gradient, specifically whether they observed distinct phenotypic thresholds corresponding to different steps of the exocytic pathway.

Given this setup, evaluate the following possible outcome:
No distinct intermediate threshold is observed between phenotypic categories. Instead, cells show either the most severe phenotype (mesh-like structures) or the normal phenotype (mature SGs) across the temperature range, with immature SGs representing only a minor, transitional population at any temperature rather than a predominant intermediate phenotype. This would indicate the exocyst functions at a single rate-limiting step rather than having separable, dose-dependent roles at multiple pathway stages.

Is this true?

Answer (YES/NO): NO